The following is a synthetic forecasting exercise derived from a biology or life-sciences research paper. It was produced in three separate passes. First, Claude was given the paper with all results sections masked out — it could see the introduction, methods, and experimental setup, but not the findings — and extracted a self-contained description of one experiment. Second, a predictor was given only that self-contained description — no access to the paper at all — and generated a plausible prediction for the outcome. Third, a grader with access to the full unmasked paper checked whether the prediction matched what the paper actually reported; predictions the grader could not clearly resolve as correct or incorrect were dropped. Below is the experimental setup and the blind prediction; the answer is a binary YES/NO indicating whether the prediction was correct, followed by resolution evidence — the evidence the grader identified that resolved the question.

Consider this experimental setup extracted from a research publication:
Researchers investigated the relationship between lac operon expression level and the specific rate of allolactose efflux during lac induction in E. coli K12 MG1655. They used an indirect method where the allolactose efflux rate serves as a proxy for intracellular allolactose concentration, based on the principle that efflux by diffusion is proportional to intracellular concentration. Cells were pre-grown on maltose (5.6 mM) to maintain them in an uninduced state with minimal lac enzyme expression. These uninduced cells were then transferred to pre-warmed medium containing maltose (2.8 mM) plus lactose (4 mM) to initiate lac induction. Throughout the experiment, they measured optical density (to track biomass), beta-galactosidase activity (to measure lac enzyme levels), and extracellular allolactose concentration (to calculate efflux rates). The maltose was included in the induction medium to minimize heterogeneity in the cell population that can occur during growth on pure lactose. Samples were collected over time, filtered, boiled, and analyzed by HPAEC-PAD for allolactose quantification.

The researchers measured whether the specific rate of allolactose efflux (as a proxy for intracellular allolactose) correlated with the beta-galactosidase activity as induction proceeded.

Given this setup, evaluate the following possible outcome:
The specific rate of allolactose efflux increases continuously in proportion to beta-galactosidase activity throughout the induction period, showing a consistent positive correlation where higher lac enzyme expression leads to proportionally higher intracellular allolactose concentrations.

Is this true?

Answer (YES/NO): NO